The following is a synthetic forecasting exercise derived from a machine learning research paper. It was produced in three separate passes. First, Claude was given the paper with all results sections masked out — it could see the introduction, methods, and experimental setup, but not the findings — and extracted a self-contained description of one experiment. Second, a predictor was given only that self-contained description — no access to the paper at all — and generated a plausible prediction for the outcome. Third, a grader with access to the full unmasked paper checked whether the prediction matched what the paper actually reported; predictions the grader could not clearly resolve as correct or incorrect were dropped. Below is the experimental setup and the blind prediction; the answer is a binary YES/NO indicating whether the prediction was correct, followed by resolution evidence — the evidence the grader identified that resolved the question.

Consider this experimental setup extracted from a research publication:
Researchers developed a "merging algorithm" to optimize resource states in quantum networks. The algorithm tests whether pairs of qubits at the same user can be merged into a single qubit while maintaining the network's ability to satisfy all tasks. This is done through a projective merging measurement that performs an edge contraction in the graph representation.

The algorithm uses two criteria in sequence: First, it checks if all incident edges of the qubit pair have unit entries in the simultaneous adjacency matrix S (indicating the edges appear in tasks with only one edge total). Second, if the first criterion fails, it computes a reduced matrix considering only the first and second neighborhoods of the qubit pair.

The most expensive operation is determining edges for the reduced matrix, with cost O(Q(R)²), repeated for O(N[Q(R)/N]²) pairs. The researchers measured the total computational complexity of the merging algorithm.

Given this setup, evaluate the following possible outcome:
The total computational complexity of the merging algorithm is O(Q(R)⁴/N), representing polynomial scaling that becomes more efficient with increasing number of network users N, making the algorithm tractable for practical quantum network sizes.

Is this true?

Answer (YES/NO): YES